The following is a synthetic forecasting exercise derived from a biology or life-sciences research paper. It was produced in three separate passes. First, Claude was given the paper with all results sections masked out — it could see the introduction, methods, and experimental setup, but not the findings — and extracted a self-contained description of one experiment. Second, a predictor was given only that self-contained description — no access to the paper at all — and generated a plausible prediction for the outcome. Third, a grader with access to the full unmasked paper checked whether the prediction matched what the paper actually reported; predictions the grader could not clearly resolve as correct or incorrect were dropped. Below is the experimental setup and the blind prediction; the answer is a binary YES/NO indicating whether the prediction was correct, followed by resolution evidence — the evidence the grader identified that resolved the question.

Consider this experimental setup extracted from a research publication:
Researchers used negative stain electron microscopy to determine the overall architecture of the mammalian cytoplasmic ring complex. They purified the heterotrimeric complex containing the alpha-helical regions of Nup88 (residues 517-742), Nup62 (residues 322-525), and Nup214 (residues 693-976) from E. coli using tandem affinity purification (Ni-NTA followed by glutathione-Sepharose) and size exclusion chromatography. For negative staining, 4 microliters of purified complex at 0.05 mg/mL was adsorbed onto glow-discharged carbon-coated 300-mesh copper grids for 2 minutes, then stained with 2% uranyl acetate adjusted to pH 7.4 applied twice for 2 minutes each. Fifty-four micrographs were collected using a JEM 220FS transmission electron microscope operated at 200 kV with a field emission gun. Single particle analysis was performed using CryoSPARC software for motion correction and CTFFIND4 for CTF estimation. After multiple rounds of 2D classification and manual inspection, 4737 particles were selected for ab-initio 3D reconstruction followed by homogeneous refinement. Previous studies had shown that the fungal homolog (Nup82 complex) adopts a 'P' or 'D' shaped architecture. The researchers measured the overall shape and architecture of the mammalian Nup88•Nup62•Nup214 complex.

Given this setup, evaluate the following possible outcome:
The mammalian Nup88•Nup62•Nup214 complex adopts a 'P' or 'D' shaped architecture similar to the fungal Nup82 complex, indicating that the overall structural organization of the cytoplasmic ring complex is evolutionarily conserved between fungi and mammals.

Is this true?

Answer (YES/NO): NO